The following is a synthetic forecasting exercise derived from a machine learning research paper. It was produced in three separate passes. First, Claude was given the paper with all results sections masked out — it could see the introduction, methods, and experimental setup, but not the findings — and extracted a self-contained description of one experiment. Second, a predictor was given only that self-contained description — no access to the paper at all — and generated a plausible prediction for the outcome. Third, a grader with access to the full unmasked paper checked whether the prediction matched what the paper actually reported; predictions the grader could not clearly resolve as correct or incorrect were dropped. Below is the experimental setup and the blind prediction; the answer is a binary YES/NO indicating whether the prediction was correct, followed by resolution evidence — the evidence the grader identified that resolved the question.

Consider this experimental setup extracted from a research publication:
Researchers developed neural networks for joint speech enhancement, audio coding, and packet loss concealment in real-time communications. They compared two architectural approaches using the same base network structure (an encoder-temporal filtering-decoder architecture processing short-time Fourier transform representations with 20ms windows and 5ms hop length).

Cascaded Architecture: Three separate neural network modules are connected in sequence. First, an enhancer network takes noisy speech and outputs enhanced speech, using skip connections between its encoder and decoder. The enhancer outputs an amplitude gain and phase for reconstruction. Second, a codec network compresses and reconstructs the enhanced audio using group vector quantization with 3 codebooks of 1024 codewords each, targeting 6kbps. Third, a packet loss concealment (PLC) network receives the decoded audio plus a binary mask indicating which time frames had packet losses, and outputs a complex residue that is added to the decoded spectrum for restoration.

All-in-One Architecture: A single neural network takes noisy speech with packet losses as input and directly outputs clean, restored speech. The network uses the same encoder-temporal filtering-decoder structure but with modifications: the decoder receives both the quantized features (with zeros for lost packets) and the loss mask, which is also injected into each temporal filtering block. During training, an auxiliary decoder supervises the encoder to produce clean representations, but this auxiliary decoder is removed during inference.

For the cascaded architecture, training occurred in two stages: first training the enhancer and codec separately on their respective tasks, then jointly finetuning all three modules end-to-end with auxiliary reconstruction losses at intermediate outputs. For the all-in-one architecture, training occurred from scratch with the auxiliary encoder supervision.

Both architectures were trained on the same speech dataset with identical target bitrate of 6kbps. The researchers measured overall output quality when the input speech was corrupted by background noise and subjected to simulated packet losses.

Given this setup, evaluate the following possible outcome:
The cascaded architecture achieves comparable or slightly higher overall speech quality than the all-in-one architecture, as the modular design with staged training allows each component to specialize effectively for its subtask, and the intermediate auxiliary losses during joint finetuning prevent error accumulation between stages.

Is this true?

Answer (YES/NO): YES